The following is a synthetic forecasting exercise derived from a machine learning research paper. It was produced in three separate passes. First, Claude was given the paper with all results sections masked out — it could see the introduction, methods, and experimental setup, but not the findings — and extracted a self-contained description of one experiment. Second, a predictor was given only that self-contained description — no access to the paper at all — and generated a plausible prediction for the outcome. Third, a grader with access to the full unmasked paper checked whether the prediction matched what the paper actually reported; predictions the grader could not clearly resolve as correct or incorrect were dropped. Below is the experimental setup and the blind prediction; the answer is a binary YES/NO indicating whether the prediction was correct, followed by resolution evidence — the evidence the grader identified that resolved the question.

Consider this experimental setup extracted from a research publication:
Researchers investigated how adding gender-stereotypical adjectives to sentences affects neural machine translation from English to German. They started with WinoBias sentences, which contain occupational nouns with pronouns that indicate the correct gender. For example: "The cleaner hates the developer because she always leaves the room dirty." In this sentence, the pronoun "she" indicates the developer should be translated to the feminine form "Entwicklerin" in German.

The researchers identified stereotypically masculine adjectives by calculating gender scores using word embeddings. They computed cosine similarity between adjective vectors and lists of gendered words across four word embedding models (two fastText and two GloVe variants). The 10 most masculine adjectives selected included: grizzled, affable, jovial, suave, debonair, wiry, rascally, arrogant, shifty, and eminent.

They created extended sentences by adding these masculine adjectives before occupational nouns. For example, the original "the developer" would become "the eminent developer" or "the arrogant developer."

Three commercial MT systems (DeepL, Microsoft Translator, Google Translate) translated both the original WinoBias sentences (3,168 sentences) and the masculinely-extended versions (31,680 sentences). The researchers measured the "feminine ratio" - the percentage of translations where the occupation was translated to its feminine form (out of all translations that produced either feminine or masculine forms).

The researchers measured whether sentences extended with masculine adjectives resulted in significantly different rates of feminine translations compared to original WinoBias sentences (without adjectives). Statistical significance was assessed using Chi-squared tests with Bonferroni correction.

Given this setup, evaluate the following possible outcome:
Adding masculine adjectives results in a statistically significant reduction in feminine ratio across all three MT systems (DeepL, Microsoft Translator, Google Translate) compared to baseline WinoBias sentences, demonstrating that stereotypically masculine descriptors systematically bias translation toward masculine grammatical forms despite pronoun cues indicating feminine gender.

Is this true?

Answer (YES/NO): NO